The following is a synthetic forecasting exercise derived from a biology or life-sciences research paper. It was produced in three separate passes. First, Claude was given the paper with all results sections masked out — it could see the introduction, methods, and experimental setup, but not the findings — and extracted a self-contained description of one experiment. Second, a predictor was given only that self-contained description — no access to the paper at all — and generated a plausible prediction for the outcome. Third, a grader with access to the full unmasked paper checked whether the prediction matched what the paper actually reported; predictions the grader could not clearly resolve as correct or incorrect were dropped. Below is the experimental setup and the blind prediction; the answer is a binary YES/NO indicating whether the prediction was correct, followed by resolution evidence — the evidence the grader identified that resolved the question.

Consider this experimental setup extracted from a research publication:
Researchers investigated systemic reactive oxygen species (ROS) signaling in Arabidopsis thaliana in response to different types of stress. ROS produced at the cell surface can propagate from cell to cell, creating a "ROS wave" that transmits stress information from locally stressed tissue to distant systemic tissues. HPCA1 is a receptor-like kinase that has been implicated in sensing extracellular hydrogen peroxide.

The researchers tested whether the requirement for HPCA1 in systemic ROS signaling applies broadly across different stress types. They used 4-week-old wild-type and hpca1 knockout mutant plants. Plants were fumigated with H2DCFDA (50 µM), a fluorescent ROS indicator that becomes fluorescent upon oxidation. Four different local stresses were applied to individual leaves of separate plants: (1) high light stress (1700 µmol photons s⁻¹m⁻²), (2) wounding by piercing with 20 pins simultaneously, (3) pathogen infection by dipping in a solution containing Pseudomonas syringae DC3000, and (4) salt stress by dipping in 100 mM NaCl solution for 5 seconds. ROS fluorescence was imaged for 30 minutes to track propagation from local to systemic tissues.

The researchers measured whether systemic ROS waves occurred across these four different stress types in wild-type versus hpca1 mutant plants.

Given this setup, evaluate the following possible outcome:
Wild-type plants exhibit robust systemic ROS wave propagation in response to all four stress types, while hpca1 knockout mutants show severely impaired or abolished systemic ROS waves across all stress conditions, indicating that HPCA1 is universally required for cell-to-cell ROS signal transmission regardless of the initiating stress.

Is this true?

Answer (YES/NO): NO